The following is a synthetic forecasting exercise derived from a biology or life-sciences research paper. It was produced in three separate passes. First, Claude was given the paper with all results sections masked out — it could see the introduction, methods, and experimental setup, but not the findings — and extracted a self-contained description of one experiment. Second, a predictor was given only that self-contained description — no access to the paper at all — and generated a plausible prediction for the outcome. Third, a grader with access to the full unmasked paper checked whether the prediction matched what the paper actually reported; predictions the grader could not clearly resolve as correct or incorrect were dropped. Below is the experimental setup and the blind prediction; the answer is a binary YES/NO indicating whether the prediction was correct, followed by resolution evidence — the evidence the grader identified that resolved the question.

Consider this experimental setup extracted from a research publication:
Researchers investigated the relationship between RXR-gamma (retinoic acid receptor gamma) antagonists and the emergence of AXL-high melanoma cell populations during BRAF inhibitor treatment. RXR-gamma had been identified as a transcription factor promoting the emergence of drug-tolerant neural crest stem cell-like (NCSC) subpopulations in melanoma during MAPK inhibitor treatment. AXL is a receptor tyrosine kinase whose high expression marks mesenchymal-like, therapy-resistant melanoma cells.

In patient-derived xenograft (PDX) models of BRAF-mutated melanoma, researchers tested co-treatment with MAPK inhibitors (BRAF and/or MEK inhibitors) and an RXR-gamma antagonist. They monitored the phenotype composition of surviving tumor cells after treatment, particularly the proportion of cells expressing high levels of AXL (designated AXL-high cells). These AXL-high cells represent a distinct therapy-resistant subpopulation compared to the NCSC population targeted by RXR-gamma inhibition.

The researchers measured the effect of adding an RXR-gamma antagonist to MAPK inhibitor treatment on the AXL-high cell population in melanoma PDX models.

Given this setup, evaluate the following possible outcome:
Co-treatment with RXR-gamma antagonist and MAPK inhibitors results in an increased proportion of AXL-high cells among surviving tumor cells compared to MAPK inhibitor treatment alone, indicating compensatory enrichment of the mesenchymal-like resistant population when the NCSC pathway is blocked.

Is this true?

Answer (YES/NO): YES